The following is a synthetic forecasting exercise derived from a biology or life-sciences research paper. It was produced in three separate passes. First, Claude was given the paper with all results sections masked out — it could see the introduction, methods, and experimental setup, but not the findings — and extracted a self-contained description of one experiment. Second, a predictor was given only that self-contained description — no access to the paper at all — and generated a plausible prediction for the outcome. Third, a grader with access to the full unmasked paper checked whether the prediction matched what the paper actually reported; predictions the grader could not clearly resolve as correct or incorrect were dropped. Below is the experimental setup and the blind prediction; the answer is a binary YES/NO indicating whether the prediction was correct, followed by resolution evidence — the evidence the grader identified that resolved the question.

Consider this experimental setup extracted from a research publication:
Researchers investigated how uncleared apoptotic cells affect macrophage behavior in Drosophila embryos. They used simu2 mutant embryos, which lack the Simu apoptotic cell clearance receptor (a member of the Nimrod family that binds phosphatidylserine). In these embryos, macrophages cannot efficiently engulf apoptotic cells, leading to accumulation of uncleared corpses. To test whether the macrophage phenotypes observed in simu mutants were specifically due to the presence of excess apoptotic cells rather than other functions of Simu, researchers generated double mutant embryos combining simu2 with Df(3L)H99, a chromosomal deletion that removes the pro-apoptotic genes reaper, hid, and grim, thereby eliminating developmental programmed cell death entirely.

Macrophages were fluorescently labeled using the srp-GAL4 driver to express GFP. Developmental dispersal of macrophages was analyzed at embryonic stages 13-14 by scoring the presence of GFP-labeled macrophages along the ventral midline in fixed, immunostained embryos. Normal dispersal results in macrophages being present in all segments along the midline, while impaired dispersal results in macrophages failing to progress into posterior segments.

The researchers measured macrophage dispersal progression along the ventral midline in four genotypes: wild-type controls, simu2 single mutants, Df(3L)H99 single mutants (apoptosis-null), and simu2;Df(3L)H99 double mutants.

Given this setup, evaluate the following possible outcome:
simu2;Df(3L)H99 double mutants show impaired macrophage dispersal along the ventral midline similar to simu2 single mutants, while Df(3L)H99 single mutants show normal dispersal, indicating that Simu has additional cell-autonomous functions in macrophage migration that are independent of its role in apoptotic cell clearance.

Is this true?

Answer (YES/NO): NO